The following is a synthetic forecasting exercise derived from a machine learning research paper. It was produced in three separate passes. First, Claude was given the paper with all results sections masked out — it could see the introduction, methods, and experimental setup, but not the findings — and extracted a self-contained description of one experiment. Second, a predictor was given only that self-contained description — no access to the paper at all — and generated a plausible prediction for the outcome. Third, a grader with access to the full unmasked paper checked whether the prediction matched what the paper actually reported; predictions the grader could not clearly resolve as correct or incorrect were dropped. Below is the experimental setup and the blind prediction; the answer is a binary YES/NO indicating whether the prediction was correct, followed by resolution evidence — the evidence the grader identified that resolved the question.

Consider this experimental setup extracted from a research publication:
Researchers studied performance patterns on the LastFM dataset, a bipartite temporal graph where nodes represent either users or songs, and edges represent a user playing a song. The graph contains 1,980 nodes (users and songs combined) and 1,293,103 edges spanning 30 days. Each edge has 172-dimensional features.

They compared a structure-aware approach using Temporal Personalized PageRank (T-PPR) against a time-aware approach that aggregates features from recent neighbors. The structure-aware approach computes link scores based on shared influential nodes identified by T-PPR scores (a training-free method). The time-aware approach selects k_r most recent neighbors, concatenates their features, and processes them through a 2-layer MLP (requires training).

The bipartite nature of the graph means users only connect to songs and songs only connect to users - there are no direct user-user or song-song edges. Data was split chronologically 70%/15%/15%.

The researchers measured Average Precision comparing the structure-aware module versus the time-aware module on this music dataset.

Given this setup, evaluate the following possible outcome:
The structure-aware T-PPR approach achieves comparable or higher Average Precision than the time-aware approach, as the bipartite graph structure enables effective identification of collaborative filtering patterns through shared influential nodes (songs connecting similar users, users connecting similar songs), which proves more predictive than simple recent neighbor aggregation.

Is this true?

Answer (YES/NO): YES